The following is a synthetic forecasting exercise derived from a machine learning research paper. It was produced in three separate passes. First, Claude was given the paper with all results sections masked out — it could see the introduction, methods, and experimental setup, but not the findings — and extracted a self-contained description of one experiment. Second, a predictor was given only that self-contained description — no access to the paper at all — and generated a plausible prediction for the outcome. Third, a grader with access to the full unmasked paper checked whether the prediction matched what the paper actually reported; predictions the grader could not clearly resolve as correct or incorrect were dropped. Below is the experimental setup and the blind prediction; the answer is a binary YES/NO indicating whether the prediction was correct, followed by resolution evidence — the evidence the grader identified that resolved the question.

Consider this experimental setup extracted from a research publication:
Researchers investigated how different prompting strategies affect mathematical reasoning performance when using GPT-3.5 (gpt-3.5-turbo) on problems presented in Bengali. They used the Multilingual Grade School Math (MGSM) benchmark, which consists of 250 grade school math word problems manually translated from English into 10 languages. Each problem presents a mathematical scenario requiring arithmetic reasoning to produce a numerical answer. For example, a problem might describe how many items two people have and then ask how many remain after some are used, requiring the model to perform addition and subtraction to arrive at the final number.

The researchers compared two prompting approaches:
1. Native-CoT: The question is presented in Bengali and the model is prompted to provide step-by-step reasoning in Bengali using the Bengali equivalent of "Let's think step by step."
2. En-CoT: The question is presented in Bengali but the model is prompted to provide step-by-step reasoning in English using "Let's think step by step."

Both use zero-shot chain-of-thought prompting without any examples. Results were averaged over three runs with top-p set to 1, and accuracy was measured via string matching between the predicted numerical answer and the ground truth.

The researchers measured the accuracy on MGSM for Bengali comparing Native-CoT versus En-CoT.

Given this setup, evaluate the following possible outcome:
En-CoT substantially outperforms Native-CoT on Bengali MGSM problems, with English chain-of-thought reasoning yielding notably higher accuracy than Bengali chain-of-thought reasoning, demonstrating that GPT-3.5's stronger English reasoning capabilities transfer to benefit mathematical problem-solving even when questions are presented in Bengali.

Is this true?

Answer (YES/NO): YES